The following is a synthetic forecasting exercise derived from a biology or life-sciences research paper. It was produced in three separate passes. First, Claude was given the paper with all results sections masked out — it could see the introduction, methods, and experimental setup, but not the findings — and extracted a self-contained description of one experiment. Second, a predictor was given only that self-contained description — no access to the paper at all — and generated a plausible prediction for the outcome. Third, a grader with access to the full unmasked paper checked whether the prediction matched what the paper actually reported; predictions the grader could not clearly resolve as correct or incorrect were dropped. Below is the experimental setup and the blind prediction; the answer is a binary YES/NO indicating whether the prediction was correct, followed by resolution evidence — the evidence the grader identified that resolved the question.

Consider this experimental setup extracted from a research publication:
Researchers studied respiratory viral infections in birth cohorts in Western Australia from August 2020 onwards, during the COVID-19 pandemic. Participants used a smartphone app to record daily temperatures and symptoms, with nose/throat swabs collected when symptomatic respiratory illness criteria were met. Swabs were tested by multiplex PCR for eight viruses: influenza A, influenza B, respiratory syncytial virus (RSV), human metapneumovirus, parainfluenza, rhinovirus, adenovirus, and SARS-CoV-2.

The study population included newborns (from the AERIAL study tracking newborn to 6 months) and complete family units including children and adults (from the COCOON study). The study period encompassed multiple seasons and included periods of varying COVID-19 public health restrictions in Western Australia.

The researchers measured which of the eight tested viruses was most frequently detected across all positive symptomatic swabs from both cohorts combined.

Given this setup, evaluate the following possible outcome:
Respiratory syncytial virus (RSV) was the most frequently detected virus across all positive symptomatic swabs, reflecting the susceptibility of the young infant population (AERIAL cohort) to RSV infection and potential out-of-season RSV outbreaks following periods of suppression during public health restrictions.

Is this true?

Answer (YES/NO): NO